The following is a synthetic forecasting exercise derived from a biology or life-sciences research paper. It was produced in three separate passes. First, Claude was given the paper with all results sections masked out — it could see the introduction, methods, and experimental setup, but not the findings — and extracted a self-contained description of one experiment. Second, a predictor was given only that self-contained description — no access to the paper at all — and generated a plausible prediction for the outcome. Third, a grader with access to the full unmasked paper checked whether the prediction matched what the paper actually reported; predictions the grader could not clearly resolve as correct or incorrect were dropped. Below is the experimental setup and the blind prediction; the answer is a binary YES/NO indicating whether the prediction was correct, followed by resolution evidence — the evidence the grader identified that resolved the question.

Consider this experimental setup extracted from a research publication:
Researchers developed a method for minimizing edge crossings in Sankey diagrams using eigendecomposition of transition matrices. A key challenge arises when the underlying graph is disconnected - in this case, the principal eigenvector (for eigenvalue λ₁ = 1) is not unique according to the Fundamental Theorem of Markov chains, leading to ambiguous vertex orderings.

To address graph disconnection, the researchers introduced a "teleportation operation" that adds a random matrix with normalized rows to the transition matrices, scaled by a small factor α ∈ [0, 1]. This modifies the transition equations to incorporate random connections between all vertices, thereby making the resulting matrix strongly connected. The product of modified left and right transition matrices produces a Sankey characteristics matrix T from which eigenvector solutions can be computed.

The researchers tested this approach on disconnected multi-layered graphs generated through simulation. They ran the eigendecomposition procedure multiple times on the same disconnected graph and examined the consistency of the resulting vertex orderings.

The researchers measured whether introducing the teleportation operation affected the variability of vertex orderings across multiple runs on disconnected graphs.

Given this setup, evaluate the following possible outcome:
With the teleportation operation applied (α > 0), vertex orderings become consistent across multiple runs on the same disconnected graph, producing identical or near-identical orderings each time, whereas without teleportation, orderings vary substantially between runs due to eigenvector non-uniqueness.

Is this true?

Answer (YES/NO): NO